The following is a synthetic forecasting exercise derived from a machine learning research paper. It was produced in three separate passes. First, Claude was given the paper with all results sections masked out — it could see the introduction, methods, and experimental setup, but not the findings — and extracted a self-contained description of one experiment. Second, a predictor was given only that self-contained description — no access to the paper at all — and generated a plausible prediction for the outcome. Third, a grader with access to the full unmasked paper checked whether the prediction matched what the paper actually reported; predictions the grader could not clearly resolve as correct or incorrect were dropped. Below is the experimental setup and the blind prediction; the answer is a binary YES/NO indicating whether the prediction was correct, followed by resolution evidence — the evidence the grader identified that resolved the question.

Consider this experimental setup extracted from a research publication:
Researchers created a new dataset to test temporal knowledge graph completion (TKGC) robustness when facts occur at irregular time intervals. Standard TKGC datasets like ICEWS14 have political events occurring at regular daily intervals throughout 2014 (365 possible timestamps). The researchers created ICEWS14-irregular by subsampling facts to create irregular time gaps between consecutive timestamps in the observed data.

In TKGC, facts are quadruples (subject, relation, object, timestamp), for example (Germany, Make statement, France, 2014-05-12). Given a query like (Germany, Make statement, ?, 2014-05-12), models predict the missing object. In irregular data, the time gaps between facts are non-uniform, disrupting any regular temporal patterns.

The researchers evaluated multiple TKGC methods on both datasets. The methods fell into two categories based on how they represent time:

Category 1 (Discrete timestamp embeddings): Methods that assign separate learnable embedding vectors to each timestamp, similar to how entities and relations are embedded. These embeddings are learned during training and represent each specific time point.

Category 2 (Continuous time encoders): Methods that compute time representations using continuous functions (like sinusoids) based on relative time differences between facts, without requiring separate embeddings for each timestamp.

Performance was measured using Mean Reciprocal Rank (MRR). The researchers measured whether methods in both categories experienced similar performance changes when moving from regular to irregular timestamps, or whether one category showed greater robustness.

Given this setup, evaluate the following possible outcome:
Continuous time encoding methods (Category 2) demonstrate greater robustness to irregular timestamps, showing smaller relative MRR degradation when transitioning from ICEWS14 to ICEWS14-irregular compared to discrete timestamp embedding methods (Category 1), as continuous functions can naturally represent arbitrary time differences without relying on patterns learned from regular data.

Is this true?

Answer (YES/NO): YES